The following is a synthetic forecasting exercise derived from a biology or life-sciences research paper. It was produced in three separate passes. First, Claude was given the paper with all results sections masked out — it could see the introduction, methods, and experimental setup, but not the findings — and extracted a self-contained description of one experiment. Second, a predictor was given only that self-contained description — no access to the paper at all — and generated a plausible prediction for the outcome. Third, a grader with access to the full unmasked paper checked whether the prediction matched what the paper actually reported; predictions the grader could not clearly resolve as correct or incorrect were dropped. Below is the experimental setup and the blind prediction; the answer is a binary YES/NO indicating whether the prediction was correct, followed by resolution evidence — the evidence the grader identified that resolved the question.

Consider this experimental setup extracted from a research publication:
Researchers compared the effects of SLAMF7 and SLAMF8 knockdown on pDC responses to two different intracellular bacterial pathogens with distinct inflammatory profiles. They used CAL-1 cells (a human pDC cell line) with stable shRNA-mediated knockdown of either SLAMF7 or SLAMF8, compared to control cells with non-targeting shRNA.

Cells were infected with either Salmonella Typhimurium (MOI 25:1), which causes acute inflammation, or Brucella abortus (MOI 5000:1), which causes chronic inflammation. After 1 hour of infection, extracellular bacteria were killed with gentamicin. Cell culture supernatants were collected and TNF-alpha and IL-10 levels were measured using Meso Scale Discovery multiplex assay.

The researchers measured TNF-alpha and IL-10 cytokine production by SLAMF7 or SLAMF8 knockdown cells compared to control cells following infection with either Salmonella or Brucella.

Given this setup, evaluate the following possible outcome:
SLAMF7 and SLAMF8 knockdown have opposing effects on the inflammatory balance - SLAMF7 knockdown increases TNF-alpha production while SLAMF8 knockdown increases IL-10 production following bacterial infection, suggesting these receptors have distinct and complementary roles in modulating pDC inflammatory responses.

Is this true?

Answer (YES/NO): NO